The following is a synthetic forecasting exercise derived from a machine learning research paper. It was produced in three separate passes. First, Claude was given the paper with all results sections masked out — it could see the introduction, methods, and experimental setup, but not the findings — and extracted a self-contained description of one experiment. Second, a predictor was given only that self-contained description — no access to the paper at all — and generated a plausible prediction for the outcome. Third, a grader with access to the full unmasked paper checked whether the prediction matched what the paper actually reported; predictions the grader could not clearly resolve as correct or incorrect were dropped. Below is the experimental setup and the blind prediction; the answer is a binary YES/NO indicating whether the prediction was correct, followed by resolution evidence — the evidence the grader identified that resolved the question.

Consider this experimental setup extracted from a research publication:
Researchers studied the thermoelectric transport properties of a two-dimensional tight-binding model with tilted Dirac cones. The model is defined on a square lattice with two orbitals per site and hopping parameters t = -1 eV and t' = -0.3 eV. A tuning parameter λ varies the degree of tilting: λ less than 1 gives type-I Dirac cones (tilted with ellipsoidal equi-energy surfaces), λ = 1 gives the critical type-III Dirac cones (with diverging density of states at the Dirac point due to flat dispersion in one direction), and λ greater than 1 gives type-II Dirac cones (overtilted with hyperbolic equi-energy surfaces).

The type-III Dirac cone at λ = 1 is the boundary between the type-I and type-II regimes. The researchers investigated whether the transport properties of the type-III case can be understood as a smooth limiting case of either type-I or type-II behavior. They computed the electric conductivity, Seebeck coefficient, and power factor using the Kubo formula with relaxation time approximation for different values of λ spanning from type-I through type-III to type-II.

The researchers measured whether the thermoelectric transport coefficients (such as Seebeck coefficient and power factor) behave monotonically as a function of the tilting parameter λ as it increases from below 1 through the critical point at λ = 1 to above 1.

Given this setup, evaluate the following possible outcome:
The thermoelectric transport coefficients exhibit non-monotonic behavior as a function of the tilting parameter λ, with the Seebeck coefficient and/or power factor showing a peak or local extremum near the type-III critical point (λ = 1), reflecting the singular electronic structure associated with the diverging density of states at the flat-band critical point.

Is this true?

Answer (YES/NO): NO